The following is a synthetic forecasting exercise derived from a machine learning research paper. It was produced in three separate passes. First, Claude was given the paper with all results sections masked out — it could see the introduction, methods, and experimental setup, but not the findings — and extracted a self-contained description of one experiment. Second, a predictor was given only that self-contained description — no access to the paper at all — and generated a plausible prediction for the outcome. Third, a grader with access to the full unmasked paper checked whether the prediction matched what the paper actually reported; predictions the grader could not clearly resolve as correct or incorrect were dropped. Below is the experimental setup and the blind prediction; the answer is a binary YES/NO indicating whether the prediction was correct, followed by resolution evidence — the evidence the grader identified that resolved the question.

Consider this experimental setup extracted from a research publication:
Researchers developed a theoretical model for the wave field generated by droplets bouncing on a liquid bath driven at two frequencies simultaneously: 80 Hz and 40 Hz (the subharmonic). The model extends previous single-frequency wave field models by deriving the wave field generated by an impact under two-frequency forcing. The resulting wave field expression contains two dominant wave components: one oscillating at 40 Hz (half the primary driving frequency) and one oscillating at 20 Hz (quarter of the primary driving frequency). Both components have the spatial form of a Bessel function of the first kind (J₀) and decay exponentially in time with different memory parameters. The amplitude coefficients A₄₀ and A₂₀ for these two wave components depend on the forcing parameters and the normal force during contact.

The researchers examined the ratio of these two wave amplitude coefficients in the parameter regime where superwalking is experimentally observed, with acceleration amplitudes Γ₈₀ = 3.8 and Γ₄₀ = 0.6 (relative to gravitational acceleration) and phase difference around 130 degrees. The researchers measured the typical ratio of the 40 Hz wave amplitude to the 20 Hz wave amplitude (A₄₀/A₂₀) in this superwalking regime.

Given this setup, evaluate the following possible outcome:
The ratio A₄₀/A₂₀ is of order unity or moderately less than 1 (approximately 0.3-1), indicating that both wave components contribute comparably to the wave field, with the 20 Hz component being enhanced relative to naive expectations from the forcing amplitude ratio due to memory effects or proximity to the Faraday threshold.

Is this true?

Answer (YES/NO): NO